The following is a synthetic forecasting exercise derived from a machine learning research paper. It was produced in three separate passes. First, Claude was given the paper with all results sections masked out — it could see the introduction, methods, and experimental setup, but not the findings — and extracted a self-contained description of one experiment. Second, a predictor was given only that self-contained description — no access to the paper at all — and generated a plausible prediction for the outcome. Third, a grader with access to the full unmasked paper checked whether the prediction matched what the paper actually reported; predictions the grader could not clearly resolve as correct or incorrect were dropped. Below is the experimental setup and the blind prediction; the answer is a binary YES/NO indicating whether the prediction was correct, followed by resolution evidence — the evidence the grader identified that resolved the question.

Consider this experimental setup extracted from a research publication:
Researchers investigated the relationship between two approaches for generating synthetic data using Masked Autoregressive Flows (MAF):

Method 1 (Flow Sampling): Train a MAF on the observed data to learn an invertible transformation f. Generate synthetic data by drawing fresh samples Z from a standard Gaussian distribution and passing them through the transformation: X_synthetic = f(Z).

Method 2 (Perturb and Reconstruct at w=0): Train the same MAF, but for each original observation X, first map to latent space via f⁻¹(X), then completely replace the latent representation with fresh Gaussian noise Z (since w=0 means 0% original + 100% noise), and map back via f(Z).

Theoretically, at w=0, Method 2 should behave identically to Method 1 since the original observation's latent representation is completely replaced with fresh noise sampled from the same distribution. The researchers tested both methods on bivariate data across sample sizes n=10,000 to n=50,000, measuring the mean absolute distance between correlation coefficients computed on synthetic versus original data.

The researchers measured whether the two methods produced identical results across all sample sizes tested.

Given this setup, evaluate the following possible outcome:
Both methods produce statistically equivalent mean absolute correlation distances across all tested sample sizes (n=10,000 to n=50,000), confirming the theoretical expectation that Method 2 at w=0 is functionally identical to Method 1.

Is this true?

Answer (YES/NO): NO